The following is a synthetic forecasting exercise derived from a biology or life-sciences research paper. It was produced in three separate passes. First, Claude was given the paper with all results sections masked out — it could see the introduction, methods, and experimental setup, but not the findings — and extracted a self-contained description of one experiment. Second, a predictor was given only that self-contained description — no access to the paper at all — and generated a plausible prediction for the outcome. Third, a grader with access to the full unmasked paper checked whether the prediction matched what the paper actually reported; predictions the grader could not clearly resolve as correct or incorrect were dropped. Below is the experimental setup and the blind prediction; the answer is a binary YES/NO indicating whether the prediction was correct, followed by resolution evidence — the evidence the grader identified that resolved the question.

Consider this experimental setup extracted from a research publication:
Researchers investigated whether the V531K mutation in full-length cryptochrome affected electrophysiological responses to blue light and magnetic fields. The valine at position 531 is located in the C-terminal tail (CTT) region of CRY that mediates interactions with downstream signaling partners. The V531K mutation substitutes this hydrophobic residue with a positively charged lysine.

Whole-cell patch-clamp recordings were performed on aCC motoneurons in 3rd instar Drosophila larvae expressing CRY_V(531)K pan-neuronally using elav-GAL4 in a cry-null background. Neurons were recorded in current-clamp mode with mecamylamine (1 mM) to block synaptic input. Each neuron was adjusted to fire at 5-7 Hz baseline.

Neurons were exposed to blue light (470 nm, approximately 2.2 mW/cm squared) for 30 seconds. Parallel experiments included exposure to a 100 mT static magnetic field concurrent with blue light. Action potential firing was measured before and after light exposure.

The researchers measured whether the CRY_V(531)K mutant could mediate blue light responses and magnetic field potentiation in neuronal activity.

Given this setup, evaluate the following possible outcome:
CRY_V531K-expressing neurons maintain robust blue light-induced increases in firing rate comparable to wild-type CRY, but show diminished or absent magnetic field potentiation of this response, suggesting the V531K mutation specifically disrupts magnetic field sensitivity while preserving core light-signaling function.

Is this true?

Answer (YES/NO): YES